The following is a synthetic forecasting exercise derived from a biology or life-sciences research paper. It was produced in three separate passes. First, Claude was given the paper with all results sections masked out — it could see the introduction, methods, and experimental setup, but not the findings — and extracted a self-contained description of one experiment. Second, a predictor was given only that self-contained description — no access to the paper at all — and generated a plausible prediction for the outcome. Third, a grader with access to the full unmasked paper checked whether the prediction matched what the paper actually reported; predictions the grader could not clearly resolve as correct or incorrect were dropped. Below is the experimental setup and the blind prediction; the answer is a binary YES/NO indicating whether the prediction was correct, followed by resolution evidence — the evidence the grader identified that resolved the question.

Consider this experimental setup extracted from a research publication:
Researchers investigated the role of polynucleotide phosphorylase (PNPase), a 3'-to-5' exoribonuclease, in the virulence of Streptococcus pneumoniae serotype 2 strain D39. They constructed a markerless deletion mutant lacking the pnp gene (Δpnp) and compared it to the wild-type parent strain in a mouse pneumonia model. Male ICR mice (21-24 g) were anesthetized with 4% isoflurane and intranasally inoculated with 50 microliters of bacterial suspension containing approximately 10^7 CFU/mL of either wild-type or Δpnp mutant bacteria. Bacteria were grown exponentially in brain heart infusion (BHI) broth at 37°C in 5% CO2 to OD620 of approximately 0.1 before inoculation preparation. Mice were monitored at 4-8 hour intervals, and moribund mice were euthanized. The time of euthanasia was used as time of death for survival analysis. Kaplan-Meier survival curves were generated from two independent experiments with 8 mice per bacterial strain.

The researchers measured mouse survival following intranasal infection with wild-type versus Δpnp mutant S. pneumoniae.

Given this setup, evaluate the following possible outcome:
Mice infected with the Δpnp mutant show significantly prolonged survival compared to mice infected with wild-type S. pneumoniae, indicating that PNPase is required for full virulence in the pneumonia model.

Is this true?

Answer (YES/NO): YES